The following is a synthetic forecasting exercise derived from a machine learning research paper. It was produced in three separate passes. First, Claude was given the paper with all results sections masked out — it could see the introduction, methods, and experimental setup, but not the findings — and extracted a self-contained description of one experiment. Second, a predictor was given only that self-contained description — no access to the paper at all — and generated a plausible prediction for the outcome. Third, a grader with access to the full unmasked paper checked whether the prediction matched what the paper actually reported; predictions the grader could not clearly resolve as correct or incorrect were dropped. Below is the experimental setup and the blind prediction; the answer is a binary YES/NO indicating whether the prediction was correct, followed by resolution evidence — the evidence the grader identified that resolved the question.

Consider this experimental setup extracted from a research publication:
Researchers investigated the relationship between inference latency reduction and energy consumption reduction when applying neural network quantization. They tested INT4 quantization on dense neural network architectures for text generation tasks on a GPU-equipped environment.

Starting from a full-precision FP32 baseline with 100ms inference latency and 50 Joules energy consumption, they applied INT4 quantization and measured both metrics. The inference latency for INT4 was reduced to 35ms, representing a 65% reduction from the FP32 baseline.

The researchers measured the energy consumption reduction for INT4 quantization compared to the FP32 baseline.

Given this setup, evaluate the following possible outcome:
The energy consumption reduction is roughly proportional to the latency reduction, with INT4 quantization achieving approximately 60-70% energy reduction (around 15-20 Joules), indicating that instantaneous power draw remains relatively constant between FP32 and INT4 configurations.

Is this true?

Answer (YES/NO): YES